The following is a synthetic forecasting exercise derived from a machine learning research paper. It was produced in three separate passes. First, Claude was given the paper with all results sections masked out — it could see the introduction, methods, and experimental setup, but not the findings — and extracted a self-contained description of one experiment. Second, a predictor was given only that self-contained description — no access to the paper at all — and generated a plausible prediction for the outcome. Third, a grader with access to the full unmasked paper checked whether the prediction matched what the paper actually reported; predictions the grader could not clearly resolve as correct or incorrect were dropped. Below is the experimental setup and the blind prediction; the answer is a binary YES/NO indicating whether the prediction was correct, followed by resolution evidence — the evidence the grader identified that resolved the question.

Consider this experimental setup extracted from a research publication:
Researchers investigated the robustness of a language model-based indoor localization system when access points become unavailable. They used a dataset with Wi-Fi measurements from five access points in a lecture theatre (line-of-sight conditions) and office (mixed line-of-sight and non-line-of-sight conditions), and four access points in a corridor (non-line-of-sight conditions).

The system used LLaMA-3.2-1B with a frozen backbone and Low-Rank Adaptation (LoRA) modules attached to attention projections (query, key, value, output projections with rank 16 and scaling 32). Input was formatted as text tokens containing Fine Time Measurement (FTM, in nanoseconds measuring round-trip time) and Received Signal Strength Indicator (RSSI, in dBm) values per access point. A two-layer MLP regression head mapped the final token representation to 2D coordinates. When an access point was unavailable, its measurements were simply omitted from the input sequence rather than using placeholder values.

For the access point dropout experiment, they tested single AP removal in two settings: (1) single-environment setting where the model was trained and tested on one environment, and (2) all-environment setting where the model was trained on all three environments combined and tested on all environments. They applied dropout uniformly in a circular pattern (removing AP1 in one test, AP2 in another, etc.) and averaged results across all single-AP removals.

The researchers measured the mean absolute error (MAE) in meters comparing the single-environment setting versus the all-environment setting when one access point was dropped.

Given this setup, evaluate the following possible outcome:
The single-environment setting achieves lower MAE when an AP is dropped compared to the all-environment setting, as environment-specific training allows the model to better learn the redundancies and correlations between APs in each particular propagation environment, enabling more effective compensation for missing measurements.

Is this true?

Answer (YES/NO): NO